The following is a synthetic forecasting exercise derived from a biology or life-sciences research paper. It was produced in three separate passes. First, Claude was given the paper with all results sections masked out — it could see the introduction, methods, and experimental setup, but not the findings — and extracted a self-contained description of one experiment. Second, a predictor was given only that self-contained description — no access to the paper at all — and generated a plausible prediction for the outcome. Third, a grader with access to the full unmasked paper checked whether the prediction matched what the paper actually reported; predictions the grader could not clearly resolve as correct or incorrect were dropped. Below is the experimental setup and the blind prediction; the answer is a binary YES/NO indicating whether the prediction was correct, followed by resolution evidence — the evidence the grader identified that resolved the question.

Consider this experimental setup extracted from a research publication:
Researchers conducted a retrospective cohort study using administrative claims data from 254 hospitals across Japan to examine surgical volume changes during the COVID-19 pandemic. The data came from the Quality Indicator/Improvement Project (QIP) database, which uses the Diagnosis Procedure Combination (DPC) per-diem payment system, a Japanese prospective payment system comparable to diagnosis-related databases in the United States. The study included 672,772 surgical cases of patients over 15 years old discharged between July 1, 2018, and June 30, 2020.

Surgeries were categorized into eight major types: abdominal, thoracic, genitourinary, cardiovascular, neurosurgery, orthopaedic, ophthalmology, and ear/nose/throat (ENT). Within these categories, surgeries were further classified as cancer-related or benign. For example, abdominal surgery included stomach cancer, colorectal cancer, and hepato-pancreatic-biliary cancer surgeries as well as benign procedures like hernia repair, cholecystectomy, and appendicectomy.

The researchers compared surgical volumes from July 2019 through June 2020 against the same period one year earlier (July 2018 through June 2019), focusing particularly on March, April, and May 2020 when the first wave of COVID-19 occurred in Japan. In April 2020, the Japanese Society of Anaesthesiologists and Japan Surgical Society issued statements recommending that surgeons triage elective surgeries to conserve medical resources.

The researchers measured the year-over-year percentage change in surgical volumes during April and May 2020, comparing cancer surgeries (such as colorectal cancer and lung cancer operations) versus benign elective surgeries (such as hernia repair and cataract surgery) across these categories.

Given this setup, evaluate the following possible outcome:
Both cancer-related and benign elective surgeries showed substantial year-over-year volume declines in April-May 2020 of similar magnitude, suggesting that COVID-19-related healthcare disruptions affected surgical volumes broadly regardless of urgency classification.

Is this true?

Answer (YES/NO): NO